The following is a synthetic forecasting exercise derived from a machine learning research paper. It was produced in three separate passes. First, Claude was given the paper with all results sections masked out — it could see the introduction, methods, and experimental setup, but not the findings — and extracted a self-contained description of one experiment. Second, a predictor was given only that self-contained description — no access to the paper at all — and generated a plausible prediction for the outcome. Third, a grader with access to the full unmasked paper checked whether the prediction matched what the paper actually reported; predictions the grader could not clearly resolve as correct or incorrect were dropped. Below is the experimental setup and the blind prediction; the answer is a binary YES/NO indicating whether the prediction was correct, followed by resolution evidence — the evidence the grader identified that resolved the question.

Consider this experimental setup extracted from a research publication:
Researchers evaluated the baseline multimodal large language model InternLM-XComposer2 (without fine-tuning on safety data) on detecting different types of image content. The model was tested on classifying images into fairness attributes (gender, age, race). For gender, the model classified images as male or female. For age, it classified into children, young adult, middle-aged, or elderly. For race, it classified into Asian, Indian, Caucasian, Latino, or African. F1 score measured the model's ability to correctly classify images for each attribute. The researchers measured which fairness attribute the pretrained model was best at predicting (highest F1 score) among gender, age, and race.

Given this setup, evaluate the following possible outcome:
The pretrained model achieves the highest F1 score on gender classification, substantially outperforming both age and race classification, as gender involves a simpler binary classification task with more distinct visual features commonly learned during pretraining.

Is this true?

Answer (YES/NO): YES